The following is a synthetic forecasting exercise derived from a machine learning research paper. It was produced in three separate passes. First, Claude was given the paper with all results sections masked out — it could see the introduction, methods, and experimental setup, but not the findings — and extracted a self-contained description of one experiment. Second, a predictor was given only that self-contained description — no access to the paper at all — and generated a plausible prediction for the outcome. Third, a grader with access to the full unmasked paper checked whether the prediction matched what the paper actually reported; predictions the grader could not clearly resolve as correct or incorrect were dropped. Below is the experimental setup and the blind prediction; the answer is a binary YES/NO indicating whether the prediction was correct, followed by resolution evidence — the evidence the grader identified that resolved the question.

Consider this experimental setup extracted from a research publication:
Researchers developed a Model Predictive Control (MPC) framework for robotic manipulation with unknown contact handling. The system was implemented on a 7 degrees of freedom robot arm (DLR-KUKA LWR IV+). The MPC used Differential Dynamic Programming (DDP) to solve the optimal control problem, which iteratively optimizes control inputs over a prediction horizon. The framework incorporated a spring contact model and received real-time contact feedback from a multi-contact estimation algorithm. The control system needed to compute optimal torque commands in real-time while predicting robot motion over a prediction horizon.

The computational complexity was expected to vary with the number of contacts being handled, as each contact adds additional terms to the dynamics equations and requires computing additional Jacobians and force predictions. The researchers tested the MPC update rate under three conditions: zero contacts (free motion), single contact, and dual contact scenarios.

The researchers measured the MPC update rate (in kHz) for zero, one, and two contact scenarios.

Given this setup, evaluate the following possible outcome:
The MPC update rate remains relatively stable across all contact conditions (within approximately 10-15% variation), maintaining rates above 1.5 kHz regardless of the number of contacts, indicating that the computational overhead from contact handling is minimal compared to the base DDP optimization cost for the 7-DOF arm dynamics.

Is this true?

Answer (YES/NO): NO